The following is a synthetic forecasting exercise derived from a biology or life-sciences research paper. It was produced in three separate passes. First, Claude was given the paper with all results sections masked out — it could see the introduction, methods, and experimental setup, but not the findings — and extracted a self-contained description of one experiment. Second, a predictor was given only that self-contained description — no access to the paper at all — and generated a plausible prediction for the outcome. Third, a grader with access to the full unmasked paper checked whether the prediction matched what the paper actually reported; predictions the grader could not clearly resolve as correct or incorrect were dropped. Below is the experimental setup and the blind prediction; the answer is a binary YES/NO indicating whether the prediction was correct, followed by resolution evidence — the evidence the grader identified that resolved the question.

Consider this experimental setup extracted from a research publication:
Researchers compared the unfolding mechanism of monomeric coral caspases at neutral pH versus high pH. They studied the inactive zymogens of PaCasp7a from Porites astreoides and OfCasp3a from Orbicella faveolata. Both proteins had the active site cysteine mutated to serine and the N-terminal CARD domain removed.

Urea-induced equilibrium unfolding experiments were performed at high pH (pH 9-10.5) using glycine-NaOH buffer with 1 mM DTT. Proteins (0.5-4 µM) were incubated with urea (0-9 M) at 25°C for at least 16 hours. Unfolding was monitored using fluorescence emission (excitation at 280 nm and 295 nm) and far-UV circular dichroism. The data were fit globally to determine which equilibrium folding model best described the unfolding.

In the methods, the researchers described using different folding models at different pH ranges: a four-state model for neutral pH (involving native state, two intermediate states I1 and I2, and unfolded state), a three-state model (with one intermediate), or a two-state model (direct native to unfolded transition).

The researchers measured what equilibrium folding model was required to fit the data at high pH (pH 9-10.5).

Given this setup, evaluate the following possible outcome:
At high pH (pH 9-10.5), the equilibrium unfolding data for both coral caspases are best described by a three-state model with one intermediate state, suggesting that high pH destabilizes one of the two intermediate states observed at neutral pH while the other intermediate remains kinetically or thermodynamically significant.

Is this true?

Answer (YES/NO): NO